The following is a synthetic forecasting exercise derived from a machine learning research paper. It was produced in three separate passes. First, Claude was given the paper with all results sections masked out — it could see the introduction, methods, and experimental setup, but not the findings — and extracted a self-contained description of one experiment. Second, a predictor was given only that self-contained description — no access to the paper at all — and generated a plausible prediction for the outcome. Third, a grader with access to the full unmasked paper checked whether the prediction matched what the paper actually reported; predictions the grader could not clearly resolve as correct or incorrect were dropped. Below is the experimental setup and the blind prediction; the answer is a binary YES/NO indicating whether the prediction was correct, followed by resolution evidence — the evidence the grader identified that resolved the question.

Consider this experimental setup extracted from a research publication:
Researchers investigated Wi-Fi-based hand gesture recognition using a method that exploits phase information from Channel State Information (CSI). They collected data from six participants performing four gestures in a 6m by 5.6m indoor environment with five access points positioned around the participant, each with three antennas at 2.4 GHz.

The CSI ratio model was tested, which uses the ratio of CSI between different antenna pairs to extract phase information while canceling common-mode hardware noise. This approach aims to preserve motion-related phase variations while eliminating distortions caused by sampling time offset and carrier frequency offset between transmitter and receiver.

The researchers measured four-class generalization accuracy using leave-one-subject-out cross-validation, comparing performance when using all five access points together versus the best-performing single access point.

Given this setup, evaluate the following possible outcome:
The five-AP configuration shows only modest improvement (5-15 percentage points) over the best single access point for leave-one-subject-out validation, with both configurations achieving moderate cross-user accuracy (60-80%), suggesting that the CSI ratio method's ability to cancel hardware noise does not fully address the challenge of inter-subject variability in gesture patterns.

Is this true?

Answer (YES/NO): NO